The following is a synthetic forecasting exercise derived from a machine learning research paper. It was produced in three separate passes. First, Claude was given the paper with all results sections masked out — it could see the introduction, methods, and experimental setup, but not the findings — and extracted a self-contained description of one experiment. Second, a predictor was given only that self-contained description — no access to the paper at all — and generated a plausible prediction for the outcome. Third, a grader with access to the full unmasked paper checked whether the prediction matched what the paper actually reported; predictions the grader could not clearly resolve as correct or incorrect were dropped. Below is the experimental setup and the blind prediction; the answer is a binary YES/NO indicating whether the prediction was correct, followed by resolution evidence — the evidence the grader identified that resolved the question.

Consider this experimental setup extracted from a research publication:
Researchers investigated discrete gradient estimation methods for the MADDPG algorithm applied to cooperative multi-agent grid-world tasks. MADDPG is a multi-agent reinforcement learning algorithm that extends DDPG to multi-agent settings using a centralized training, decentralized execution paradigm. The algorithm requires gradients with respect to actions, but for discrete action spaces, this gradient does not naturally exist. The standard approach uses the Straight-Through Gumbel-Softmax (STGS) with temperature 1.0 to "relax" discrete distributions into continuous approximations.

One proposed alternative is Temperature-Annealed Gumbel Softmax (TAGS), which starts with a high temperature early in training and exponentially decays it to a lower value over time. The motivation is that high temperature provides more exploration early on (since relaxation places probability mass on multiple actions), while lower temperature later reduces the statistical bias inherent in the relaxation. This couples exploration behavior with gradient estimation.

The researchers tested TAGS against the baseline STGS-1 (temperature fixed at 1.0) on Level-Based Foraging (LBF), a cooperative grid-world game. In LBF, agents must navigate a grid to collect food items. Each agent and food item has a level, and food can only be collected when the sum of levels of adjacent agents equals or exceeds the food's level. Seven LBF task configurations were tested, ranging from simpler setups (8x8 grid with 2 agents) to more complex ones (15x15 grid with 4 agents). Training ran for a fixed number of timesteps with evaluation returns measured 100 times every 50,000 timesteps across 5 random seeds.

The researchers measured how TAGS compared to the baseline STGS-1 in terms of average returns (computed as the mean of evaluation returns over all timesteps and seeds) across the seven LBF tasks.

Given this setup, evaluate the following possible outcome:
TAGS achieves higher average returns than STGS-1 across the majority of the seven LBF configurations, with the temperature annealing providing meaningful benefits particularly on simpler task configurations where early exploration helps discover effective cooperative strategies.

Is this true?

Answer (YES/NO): NO